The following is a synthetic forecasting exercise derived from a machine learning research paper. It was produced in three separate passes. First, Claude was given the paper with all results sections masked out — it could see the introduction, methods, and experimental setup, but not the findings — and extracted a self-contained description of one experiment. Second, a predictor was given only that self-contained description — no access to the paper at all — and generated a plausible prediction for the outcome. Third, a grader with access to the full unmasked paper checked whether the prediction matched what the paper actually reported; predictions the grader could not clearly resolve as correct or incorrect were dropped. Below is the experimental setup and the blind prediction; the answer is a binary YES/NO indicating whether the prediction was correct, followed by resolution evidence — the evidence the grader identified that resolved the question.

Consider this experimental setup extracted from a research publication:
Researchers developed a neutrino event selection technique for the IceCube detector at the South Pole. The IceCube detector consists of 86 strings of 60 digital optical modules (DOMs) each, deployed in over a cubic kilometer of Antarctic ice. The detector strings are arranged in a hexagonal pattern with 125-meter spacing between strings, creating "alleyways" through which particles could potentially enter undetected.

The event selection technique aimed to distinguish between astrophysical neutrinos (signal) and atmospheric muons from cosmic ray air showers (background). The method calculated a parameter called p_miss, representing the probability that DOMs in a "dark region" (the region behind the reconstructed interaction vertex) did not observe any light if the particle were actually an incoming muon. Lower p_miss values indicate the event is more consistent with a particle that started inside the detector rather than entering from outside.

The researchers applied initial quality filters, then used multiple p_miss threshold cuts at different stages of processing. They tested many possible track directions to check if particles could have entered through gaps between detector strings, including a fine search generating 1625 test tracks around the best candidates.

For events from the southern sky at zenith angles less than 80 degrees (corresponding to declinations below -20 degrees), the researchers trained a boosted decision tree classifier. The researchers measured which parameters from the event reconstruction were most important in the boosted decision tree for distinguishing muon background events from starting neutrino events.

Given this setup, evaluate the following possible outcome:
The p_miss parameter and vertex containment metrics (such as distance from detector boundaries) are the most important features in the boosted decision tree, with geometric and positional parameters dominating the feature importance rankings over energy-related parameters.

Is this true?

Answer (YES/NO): NO